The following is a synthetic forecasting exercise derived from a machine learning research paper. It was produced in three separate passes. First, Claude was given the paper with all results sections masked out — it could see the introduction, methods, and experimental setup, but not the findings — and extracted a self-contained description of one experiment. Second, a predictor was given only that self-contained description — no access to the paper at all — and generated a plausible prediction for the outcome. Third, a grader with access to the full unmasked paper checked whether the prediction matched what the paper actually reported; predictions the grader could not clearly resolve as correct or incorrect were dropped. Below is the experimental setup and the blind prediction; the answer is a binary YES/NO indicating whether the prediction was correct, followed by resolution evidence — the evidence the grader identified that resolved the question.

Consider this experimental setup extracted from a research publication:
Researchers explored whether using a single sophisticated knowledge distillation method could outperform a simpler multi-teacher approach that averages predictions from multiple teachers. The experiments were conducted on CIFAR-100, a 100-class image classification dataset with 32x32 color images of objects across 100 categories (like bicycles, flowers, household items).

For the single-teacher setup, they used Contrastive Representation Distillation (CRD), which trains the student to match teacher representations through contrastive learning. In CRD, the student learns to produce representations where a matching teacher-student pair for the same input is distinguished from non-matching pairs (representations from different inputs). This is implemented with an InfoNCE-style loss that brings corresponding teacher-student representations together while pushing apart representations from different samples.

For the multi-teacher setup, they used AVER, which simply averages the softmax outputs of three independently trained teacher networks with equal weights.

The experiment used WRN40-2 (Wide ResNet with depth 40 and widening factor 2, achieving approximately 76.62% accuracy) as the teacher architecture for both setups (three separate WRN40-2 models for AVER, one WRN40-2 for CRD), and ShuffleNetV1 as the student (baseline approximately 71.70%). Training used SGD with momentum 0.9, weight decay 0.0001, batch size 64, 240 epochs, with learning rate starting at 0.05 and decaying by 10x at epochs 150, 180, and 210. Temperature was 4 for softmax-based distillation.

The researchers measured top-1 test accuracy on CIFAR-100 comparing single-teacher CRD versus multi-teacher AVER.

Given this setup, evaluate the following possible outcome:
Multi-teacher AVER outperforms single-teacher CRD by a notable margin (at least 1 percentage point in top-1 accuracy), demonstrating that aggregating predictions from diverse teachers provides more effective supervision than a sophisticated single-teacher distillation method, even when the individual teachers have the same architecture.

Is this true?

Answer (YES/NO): NO